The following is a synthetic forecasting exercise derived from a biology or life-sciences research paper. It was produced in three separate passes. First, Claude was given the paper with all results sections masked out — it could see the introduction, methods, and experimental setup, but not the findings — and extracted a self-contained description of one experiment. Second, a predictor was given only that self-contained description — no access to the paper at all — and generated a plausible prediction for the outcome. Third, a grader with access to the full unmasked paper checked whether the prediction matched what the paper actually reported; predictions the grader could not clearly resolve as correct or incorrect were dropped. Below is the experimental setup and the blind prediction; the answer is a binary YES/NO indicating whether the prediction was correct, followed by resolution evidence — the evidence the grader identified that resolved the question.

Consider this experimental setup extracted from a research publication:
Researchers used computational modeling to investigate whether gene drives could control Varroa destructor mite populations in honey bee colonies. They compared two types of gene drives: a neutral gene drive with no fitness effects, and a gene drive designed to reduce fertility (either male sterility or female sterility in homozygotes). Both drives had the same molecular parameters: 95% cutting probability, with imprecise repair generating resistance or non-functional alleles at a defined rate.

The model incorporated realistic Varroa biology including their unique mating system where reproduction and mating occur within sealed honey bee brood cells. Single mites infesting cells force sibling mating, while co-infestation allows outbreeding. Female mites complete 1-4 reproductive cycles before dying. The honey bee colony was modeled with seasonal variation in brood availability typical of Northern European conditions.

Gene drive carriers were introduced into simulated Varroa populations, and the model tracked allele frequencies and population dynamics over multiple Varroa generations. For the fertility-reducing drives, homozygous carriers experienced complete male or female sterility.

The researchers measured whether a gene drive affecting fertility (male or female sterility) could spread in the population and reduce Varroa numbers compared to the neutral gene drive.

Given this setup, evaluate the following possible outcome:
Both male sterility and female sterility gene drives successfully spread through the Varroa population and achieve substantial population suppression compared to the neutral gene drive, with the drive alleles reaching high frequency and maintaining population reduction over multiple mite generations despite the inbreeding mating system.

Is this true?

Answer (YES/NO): NO